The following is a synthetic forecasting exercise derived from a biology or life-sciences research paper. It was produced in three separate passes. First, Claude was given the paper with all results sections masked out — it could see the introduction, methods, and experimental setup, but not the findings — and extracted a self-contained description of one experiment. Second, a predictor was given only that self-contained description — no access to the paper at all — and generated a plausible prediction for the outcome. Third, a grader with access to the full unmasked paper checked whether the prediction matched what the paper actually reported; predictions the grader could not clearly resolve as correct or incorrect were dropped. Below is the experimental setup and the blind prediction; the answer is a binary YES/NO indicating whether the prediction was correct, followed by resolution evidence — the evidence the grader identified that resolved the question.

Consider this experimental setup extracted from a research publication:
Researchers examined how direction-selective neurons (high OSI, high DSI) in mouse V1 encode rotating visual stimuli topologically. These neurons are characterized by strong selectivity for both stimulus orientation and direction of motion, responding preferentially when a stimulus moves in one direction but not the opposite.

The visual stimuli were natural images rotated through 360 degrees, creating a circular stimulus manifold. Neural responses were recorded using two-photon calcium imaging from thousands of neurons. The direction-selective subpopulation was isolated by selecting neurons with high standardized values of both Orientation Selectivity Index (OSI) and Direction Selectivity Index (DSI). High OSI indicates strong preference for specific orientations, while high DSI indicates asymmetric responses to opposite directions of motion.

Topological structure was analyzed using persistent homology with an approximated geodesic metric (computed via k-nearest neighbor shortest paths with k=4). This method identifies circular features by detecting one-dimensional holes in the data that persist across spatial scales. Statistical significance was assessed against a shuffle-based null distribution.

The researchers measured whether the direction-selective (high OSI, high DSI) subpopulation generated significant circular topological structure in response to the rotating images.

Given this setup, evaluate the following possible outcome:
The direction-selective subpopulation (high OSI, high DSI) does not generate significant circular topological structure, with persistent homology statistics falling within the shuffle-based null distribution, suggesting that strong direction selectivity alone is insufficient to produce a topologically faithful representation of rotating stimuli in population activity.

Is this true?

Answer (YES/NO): NO